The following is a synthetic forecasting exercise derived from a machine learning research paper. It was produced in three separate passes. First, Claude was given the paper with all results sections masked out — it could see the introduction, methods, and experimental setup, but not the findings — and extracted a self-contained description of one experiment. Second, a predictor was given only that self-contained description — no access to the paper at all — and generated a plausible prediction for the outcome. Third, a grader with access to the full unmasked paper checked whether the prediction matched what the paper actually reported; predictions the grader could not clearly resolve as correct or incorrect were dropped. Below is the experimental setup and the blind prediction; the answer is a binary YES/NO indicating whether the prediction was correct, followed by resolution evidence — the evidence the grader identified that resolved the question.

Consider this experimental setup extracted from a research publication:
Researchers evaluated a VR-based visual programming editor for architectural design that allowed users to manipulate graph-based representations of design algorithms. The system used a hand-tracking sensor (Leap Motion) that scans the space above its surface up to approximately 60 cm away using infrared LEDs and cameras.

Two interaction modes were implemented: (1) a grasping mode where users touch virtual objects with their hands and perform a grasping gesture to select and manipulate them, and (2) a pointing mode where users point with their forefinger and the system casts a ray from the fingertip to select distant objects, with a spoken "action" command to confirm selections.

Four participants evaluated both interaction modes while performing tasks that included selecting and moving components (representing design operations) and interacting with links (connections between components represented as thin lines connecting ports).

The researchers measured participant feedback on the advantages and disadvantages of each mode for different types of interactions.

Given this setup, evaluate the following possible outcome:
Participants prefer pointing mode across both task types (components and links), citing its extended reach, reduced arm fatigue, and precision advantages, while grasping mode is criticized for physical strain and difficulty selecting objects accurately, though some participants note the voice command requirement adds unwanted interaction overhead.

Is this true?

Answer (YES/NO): NO